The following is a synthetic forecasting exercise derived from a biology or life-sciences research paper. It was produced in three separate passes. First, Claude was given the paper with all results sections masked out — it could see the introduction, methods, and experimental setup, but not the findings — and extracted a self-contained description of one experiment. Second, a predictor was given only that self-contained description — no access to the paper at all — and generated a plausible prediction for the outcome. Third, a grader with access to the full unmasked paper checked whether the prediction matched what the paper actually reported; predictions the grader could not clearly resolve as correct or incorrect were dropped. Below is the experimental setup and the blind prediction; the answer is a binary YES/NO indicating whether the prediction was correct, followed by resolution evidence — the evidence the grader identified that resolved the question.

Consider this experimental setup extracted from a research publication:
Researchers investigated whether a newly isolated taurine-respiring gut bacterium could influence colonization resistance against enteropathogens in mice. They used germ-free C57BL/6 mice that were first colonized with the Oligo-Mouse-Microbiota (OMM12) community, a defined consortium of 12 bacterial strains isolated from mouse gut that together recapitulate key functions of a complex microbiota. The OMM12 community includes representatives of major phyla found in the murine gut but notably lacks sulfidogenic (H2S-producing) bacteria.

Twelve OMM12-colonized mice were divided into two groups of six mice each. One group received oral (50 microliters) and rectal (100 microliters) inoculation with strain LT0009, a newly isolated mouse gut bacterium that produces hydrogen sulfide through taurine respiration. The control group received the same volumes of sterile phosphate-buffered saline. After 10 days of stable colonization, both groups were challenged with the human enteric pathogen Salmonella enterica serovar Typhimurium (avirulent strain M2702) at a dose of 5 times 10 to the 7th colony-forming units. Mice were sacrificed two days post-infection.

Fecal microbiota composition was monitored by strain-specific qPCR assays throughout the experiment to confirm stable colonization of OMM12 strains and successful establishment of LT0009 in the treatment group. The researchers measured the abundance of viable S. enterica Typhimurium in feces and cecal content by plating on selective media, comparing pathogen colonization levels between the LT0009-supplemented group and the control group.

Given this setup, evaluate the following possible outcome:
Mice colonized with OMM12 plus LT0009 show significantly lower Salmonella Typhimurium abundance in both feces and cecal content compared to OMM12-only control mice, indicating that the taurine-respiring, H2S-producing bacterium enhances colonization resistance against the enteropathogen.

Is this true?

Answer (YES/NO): NO